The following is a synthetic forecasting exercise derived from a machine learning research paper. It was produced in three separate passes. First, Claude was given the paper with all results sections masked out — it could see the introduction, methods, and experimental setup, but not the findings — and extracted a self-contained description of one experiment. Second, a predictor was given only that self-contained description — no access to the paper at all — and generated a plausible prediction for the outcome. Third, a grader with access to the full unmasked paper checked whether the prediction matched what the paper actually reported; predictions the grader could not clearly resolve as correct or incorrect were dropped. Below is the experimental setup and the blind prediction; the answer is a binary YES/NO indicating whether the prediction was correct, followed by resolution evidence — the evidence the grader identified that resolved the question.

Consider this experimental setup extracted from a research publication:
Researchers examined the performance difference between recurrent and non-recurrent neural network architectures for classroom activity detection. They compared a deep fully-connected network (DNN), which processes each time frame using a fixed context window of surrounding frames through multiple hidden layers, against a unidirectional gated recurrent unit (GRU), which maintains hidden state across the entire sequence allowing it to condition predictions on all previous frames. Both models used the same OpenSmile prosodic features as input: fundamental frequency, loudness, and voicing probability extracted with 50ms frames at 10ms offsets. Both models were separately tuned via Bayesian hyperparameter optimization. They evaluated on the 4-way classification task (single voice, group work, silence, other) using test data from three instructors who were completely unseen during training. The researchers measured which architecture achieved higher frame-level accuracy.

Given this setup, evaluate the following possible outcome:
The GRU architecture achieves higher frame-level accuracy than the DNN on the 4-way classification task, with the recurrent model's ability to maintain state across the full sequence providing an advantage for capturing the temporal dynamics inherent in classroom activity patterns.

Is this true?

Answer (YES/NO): YES